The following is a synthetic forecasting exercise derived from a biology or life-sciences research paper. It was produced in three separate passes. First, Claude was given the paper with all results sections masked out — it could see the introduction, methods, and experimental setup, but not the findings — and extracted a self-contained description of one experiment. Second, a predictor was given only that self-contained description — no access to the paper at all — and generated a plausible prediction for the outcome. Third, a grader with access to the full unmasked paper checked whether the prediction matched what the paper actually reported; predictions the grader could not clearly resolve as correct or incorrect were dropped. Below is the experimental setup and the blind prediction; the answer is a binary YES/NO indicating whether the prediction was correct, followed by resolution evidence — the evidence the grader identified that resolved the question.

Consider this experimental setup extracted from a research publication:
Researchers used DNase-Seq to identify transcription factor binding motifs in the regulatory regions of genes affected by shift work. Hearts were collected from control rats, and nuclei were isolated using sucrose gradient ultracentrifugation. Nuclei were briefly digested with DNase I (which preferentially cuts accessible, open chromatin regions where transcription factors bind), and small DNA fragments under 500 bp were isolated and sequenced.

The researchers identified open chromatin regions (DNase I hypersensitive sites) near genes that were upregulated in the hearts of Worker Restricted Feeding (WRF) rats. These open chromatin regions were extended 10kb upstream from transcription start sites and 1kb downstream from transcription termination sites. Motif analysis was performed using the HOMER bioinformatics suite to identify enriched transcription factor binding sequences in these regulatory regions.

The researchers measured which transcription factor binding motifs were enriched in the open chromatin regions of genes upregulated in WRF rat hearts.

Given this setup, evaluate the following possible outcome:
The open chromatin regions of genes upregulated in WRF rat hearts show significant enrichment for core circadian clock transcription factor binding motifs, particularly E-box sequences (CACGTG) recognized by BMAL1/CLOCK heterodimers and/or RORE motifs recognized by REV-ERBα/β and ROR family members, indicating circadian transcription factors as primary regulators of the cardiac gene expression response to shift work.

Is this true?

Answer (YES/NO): NO